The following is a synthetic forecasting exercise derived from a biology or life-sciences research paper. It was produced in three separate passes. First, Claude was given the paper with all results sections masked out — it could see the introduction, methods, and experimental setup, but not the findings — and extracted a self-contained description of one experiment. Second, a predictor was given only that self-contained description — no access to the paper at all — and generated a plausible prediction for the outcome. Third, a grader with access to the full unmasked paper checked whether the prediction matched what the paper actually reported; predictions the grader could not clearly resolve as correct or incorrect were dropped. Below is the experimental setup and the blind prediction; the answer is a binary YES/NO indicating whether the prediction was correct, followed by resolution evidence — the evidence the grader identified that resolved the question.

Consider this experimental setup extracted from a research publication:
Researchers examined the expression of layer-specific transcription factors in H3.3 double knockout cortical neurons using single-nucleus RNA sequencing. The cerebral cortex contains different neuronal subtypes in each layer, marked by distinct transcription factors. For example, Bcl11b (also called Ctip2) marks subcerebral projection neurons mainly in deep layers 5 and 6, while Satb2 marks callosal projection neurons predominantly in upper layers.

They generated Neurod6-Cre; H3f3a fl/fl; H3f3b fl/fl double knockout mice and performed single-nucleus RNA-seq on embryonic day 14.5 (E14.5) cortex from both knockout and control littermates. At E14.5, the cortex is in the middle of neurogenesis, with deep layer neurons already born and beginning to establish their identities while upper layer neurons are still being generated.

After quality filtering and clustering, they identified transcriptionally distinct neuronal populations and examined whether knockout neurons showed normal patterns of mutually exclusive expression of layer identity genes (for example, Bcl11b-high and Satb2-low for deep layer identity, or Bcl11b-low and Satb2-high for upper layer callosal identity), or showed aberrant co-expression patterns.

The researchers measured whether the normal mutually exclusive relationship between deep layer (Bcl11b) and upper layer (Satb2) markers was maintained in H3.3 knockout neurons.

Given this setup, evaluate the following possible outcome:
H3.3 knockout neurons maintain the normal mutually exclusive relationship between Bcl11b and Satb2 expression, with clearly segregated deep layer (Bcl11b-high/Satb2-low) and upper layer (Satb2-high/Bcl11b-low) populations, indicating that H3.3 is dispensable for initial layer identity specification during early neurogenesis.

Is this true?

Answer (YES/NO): YES